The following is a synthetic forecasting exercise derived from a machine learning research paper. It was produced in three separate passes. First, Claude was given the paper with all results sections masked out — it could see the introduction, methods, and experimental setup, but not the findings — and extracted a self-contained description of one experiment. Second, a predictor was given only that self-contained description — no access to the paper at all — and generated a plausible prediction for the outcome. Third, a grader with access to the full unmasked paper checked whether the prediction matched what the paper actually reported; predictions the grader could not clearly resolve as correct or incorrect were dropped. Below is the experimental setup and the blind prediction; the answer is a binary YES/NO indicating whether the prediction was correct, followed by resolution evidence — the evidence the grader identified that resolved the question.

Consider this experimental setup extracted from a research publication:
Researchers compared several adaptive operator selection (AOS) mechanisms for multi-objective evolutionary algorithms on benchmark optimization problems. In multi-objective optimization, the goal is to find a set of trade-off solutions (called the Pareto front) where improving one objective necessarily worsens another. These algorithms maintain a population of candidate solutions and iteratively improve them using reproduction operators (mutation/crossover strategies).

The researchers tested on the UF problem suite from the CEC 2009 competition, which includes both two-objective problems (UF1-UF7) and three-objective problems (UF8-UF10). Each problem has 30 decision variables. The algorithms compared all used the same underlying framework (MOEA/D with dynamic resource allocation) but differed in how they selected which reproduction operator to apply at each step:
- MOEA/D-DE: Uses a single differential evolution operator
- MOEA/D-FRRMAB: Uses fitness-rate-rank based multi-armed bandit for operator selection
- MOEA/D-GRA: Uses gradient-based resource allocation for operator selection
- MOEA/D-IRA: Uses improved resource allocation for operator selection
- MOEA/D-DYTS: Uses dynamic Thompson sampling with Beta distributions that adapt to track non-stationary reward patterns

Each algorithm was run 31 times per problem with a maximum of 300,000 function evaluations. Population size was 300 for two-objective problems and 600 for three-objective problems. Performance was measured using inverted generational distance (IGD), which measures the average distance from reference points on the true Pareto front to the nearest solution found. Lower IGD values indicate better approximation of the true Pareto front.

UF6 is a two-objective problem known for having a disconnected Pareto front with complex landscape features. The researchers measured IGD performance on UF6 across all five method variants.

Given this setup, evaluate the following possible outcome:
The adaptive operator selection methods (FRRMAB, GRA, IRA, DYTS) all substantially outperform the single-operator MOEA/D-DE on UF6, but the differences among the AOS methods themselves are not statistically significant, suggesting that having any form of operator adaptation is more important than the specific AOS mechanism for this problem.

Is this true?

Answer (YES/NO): NO